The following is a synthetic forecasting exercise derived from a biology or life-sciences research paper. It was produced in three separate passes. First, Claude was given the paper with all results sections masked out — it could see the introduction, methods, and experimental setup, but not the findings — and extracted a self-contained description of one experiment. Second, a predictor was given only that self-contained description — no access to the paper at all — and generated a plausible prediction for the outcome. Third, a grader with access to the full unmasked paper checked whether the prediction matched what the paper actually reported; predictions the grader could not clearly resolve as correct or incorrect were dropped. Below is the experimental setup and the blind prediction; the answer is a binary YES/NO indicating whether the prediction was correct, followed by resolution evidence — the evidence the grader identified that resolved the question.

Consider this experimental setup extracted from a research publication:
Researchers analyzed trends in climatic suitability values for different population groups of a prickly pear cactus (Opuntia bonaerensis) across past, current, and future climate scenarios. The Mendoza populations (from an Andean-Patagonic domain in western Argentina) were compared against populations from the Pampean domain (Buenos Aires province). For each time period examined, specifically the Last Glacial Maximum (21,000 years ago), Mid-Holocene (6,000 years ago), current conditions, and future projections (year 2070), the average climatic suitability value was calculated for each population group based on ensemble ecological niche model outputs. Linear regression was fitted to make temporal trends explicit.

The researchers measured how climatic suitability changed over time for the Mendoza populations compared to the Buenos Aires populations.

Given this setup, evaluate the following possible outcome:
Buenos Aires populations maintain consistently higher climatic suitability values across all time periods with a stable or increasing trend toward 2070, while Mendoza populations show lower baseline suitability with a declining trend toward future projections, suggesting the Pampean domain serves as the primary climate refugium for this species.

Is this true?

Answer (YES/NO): NO